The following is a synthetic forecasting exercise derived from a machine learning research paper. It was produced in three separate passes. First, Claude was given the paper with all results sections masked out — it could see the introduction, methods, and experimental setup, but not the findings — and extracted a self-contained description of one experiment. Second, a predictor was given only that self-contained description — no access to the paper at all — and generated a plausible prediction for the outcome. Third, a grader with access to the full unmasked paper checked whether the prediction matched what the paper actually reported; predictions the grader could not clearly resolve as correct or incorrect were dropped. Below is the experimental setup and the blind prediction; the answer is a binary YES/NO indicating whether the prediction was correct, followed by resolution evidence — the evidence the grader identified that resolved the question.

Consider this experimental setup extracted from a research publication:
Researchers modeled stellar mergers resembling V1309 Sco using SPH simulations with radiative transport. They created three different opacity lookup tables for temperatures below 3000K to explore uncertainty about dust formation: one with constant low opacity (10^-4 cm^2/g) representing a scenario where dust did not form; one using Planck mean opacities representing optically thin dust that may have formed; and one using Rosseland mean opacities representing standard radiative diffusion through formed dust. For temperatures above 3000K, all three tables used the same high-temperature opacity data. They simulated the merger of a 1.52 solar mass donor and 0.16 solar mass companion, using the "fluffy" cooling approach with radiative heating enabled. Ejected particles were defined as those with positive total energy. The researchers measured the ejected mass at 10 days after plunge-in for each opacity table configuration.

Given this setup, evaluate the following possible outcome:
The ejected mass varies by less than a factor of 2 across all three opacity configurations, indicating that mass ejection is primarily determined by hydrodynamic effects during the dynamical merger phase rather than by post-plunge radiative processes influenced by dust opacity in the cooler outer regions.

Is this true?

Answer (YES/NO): YES